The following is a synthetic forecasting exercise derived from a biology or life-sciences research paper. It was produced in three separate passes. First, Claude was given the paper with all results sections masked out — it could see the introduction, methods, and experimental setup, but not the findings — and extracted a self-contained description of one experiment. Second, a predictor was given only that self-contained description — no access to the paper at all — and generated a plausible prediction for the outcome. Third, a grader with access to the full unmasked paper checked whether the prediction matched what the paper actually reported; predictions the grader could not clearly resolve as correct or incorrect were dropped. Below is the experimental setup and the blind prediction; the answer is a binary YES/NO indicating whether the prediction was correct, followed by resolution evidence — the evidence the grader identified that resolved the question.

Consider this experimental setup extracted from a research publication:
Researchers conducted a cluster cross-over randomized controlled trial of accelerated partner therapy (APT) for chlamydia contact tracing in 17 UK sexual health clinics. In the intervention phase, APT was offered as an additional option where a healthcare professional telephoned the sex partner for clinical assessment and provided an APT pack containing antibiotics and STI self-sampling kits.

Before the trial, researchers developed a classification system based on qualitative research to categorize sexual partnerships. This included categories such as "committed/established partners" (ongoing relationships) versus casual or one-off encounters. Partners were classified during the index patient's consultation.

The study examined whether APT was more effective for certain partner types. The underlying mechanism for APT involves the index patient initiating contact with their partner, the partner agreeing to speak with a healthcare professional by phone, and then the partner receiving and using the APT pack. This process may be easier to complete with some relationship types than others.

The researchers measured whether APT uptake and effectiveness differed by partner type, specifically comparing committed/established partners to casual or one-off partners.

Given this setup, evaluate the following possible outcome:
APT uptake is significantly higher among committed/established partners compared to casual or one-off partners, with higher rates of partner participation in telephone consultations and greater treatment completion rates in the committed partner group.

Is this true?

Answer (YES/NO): YES